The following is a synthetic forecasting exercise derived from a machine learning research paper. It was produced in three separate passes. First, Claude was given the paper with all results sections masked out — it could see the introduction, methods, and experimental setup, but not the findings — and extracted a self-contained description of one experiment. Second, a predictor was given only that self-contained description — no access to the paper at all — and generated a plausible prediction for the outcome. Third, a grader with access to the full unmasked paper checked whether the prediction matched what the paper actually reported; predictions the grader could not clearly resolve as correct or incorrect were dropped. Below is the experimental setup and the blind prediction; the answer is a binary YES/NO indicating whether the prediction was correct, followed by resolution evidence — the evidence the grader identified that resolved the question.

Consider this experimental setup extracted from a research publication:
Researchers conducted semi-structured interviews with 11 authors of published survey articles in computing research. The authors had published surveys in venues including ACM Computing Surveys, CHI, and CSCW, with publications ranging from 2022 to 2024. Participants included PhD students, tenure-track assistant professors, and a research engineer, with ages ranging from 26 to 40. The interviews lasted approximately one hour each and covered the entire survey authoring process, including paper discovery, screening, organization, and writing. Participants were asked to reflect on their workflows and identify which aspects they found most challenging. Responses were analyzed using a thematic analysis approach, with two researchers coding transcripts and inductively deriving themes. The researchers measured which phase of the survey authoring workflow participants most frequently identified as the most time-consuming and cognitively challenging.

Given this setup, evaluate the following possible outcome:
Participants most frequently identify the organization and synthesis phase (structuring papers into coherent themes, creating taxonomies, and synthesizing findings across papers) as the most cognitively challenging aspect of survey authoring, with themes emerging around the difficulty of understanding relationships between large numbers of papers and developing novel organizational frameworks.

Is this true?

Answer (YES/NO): YES